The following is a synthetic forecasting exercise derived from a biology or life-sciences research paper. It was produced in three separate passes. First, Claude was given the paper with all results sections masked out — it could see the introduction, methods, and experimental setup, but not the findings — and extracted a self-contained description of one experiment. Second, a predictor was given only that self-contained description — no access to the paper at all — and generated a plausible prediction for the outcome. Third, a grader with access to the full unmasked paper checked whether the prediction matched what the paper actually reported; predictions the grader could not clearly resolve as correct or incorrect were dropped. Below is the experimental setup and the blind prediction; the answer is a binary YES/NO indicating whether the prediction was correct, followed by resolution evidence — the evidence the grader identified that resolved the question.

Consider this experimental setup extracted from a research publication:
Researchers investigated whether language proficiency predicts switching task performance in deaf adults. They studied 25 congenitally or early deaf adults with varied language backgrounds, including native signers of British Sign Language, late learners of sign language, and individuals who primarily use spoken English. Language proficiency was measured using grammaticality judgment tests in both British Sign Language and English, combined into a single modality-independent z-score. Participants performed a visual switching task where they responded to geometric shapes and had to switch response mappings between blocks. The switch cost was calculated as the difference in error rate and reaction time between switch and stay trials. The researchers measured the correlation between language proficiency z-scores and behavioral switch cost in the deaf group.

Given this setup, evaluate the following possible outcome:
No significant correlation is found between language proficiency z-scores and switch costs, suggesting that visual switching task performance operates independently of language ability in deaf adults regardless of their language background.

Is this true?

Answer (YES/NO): NO